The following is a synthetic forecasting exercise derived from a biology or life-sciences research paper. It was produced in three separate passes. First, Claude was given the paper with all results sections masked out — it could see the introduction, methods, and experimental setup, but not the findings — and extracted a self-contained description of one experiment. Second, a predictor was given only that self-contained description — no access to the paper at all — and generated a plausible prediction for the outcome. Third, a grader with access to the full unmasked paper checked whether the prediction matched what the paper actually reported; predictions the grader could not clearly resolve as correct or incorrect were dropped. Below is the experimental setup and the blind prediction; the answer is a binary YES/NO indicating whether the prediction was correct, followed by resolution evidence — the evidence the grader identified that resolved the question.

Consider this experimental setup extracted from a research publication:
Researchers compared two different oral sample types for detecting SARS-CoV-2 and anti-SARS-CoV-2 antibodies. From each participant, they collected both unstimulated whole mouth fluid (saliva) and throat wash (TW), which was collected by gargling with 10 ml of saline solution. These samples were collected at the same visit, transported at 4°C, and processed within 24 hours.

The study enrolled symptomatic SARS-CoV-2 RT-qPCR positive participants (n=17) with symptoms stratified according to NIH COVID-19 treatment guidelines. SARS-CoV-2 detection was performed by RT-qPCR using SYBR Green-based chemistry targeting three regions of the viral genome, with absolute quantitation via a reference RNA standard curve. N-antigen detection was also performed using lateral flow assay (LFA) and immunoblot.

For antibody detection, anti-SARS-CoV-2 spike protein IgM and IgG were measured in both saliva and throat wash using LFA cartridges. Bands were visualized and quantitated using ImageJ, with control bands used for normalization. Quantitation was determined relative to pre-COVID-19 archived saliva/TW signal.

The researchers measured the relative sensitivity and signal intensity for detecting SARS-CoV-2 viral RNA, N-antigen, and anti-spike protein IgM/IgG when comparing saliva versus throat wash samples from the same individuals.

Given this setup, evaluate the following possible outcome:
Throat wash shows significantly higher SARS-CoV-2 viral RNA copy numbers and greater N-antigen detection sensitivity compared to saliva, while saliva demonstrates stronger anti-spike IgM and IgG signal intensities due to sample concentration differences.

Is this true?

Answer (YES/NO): NO